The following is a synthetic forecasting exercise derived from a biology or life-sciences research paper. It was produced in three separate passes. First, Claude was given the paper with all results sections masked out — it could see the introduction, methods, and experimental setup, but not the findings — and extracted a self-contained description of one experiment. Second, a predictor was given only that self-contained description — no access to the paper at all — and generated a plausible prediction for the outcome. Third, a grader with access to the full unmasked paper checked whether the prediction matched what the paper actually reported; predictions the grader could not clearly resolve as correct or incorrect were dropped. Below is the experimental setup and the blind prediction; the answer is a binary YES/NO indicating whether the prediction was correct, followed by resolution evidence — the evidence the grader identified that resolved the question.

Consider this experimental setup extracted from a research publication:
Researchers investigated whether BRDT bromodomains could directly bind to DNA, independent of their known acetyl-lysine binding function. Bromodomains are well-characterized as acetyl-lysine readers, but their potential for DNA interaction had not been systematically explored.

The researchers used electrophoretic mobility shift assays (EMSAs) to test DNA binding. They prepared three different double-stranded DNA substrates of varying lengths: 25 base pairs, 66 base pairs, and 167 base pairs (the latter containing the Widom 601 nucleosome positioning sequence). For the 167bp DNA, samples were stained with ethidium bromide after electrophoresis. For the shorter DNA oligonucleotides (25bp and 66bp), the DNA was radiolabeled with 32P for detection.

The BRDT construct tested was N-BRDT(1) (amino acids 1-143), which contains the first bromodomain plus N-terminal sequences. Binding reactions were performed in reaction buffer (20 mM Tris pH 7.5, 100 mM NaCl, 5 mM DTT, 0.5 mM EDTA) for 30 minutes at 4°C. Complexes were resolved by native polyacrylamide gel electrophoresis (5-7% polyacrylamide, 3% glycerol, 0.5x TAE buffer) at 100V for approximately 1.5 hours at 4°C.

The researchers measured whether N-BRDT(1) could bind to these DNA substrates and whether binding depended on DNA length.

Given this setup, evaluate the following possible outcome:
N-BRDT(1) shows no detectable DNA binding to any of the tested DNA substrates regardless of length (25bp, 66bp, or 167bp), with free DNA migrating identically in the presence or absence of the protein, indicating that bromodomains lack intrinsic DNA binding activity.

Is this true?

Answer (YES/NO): NO